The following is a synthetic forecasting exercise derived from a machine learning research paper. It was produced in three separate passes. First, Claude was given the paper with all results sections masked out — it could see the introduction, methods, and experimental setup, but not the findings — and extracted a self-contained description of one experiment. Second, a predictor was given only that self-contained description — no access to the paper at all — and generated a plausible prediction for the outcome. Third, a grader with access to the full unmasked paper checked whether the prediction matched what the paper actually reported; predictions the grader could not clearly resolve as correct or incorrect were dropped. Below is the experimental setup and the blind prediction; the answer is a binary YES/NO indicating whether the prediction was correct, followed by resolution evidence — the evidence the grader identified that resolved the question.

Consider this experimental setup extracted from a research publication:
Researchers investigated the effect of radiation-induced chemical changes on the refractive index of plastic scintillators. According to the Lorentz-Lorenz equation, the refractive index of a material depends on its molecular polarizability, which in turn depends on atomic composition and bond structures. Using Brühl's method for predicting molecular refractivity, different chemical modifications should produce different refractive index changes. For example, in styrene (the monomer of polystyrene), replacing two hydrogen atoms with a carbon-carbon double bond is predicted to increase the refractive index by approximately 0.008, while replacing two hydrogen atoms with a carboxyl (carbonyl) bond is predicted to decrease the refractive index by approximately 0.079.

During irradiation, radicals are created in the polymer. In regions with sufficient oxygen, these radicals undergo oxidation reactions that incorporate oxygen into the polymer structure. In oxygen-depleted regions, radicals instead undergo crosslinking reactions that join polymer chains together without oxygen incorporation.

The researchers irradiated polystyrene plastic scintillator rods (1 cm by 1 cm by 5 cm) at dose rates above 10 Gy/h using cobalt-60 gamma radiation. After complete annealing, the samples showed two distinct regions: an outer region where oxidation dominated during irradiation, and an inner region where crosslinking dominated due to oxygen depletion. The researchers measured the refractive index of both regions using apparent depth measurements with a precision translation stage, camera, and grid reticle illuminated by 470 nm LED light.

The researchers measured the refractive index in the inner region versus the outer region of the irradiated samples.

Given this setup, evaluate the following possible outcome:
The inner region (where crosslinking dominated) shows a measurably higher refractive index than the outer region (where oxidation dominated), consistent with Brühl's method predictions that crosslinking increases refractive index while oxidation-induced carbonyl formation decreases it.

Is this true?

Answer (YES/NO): YES